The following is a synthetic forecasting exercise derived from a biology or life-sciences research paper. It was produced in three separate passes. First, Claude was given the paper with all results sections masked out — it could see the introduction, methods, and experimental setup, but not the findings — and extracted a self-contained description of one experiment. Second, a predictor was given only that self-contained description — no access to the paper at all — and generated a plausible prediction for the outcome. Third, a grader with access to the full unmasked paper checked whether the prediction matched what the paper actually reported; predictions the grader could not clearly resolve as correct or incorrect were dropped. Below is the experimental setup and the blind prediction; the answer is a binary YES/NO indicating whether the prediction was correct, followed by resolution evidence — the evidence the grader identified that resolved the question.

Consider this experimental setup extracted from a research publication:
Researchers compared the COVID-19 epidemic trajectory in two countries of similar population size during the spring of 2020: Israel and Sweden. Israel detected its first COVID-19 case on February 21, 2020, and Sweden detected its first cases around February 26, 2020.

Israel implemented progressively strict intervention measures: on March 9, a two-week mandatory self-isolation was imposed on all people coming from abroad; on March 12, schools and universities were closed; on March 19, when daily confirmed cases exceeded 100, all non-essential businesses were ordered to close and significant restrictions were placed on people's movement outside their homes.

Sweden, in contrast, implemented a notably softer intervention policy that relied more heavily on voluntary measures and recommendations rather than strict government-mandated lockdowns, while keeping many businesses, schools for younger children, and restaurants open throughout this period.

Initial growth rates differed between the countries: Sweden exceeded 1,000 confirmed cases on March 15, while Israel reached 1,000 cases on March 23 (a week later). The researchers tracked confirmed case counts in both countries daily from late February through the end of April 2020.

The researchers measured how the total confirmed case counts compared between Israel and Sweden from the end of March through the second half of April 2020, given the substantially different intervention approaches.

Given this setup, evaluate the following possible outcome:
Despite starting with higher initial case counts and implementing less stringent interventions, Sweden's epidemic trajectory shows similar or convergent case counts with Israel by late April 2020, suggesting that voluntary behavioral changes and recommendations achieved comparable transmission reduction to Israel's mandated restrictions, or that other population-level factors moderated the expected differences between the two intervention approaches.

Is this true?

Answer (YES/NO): NO